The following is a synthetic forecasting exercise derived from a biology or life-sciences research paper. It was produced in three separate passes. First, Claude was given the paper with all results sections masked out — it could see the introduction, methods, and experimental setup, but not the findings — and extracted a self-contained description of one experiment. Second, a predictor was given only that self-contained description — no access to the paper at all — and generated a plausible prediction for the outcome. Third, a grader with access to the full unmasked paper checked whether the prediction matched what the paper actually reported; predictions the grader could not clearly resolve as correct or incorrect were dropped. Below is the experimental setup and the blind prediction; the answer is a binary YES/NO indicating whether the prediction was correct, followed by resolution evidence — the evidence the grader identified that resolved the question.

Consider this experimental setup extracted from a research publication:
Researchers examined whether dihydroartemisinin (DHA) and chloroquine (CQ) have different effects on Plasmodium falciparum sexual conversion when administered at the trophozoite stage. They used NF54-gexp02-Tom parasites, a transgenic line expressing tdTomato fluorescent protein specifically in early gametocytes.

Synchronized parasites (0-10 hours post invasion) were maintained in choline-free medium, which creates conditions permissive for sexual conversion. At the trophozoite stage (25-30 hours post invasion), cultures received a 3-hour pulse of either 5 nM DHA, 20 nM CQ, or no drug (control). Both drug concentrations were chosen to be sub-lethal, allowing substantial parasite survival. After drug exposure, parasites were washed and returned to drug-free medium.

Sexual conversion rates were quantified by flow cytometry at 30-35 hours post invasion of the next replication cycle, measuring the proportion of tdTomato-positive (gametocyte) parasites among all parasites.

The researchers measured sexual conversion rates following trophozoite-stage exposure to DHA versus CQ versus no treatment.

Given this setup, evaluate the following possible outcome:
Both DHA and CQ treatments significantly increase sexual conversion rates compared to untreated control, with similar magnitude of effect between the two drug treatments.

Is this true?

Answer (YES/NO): NO